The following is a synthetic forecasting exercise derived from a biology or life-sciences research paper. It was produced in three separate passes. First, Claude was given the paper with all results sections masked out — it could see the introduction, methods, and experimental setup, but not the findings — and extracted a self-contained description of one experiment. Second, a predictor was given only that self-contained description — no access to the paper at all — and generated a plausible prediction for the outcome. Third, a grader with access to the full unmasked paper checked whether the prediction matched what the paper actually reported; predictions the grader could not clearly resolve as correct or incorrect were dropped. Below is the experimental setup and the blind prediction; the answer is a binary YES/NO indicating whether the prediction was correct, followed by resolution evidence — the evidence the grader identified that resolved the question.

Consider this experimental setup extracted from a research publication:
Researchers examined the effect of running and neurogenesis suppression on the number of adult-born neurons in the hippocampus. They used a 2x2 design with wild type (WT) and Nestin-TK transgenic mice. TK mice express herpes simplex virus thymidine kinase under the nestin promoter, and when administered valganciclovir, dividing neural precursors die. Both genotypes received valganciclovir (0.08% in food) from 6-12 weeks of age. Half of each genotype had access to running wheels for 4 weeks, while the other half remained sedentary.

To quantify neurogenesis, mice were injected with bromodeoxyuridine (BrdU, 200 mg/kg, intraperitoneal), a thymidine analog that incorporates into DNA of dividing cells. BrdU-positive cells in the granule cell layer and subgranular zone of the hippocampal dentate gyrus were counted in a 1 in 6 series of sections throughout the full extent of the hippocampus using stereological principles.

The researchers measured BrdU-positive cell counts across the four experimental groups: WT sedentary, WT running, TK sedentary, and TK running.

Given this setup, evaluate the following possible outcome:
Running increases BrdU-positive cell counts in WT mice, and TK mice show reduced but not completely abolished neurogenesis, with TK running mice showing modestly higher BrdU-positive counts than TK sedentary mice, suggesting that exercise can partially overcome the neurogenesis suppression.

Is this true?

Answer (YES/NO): NO